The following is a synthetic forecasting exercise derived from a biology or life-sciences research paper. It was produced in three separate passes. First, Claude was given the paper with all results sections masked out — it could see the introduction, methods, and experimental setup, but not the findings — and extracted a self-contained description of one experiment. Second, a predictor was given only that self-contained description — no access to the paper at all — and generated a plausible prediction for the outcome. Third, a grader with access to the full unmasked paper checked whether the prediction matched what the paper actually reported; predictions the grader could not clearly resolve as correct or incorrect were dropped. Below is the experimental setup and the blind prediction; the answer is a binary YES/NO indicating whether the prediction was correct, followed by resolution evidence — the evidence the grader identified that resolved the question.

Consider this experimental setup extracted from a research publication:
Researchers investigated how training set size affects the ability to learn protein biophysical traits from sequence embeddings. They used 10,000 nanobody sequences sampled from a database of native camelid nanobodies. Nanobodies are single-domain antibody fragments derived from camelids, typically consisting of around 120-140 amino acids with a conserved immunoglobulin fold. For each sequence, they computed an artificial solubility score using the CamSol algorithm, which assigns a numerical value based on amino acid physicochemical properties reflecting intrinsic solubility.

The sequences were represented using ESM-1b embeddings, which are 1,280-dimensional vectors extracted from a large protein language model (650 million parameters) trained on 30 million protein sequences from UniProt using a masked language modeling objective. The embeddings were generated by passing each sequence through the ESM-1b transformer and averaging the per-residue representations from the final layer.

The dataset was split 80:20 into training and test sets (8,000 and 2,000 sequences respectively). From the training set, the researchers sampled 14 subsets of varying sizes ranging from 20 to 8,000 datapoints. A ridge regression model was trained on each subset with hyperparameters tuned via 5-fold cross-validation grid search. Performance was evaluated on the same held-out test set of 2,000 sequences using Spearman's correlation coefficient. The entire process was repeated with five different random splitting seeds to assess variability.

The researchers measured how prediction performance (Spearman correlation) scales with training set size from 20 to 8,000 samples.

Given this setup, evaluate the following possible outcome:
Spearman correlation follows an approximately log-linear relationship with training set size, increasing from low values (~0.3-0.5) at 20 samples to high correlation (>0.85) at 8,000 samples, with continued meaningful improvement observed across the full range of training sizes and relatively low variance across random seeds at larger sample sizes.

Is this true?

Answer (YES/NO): NO